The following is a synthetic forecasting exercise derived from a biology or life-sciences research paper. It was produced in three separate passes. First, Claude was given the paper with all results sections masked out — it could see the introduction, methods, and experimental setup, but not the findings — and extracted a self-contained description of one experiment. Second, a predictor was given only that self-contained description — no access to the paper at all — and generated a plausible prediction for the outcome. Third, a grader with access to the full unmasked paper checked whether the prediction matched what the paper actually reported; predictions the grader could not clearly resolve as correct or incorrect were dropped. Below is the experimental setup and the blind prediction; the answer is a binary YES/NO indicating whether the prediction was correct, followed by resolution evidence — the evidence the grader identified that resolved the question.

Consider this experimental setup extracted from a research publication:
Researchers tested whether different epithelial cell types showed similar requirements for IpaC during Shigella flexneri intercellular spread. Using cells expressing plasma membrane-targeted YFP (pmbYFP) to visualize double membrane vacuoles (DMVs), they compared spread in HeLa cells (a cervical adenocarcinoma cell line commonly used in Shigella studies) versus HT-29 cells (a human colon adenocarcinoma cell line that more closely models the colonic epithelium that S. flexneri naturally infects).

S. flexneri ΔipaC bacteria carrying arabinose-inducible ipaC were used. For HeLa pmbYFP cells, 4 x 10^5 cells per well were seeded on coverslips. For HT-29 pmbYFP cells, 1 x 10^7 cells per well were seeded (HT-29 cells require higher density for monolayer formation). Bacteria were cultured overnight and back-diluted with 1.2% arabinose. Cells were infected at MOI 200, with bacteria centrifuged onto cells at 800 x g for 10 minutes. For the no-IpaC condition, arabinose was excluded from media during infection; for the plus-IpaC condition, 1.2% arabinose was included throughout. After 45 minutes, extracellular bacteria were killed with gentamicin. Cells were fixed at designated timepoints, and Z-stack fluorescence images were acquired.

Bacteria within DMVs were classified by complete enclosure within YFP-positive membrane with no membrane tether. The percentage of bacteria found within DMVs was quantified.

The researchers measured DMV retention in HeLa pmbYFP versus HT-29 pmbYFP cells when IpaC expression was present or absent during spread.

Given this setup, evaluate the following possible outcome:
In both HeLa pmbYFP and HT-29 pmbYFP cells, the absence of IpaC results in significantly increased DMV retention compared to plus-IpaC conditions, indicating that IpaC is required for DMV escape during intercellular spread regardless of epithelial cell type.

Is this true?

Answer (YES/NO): YES